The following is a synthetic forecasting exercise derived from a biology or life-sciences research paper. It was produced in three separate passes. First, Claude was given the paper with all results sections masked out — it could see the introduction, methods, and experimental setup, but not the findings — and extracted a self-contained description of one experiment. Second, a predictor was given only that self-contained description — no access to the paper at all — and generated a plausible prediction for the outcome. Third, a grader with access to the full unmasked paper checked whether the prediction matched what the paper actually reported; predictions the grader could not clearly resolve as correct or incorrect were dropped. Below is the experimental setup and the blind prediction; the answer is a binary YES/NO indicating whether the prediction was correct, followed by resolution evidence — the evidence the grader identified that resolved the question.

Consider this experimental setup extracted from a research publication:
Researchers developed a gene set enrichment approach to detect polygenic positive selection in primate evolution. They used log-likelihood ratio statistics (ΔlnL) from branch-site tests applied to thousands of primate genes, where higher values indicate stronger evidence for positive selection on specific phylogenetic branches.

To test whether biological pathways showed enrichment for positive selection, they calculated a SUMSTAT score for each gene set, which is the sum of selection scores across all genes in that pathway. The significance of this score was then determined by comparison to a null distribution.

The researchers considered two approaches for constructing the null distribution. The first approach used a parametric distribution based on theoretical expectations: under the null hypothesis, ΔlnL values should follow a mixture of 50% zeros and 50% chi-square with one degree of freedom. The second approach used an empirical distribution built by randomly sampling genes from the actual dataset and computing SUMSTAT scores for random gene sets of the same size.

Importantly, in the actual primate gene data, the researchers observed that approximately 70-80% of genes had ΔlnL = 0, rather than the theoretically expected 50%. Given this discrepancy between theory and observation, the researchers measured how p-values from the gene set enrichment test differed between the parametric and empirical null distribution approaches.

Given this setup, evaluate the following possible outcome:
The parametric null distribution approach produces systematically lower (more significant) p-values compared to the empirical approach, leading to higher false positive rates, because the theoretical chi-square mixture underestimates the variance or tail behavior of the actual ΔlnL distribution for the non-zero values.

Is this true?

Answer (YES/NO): NO